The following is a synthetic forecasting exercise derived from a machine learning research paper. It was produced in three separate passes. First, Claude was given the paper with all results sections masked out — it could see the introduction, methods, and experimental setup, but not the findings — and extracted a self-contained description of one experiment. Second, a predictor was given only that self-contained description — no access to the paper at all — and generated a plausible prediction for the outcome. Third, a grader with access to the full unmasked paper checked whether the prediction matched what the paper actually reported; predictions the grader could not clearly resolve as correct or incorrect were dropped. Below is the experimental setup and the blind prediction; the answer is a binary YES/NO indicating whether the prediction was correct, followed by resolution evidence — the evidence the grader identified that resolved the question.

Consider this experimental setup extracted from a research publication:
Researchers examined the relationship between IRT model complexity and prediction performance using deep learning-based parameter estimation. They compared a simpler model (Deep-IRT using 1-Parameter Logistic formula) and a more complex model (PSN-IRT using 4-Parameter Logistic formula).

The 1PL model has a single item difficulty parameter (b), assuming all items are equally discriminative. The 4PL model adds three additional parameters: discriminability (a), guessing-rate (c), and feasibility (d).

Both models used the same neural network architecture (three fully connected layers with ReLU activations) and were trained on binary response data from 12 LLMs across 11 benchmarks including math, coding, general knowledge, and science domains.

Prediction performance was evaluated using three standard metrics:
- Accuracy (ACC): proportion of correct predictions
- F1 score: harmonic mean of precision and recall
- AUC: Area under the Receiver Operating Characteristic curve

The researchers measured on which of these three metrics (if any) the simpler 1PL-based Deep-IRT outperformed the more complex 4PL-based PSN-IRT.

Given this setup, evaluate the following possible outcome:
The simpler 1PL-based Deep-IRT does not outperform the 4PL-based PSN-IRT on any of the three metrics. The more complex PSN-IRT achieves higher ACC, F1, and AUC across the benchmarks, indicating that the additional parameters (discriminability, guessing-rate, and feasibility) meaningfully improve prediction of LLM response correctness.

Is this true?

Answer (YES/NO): NO